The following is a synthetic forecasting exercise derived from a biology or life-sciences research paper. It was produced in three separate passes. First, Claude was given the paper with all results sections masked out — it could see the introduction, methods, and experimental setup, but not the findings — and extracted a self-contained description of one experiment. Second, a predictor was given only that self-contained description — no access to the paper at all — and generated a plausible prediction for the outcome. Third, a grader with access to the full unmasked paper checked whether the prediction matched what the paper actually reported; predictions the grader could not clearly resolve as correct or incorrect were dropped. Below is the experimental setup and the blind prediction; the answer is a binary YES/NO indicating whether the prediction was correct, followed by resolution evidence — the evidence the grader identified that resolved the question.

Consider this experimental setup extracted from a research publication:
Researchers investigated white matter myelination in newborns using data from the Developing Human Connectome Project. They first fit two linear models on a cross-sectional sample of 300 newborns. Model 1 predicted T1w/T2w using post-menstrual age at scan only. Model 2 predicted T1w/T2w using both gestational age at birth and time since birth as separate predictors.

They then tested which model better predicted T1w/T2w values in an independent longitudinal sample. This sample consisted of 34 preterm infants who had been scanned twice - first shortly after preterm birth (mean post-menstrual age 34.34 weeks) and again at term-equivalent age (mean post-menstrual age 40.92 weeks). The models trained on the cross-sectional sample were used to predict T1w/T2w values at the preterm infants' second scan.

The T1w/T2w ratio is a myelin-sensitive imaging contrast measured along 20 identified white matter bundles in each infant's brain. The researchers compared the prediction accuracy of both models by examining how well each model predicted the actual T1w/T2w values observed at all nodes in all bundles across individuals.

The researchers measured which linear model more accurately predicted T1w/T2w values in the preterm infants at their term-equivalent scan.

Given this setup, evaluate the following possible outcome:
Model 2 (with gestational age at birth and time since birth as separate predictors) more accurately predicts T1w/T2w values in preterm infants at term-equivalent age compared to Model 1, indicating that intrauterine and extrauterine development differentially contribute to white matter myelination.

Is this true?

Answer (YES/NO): YES